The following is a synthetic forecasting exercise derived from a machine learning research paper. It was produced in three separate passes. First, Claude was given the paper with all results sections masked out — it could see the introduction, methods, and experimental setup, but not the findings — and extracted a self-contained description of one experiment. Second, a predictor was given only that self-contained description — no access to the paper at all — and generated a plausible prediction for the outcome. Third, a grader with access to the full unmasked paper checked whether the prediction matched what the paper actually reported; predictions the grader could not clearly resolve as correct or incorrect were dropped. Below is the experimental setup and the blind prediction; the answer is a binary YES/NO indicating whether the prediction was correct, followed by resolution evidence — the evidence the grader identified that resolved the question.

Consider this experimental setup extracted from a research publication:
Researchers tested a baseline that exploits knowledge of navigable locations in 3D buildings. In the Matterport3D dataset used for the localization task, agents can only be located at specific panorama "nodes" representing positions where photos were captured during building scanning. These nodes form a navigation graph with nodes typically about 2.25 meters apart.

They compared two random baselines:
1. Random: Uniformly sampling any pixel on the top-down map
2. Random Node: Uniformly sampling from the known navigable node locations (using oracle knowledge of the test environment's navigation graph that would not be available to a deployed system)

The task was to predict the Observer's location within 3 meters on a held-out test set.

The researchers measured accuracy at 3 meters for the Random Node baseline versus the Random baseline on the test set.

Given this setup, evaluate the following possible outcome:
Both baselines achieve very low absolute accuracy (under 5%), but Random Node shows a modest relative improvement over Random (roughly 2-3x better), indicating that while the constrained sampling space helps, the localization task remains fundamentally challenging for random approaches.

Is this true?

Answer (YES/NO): NO